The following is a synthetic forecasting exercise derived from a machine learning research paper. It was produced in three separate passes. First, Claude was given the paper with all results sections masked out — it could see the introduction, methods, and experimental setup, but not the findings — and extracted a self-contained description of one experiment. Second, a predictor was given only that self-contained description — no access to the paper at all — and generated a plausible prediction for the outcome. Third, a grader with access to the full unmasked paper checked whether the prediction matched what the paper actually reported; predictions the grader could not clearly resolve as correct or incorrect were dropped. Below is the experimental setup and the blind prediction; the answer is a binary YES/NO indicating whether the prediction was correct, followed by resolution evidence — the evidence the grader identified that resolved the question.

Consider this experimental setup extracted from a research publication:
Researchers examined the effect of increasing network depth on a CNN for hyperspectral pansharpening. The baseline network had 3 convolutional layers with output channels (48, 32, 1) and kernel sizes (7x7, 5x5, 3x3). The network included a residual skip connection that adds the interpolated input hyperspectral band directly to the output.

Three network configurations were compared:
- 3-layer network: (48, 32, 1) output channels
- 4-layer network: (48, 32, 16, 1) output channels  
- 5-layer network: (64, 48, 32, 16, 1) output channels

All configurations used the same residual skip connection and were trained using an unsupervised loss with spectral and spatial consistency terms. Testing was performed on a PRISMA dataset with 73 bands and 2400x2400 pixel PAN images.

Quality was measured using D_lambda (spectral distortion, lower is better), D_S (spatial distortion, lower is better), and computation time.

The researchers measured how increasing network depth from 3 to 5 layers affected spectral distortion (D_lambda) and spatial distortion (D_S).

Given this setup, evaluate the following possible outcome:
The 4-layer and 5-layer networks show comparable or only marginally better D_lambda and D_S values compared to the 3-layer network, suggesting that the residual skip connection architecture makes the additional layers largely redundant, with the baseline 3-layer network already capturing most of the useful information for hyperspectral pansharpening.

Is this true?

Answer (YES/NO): NO